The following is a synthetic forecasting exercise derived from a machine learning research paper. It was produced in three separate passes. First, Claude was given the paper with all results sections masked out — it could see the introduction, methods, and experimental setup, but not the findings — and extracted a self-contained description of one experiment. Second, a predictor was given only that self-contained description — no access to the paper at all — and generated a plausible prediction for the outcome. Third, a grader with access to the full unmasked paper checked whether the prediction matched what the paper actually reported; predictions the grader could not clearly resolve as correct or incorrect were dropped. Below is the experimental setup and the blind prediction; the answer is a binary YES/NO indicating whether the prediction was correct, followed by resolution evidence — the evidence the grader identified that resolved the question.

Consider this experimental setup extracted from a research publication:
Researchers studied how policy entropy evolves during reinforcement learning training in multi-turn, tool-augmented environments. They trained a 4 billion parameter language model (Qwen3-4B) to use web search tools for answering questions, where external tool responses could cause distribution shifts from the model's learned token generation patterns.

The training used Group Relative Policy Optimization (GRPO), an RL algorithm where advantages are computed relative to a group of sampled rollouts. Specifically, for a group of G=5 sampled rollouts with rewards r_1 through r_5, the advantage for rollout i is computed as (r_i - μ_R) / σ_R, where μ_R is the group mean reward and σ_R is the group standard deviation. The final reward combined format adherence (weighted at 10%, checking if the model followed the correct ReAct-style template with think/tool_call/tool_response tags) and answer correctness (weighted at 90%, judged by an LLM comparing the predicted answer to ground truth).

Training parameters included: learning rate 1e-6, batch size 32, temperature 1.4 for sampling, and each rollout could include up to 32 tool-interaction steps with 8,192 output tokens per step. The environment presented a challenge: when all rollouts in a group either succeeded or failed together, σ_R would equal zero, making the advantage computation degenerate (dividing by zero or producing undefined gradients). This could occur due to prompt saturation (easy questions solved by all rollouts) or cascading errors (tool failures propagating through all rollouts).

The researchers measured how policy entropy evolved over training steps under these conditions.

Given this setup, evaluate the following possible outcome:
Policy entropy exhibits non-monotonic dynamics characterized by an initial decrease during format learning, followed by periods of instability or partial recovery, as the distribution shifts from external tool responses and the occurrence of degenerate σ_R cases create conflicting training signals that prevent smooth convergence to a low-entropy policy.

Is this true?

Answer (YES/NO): NO